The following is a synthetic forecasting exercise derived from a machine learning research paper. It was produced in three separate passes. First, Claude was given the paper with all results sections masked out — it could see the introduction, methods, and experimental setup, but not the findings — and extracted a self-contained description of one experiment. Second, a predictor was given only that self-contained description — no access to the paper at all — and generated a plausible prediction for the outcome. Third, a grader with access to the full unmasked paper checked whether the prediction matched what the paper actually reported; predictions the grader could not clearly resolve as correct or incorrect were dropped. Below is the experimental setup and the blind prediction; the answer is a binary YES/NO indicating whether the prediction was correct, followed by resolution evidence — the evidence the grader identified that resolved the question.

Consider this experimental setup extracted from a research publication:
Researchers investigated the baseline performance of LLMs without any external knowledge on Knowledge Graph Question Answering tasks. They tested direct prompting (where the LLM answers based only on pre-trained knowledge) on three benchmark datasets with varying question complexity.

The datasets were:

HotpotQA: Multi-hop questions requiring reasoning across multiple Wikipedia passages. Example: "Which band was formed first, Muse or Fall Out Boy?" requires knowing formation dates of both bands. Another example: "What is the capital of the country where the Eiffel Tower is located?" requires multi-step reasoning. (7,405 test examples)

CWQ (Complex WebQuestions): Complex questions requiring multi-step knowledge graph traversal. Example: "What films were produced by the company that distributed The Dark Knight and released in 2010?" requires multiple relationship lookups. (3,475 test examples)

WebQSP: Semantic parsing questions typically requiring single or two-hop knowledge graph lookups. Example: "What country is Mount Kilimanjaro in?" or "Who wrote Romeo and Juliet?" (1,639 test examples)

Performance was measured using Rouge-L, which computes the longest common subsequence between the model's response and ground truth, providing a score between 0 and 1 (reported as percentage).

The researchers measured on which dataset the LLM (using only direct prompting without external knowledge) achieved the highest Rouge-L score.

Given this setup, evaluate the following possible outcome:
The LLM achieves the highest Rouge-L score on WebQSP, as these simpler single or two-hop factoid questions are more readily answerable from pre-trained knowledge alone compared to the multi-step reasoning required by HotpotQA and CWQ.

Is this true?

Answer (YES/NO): YES